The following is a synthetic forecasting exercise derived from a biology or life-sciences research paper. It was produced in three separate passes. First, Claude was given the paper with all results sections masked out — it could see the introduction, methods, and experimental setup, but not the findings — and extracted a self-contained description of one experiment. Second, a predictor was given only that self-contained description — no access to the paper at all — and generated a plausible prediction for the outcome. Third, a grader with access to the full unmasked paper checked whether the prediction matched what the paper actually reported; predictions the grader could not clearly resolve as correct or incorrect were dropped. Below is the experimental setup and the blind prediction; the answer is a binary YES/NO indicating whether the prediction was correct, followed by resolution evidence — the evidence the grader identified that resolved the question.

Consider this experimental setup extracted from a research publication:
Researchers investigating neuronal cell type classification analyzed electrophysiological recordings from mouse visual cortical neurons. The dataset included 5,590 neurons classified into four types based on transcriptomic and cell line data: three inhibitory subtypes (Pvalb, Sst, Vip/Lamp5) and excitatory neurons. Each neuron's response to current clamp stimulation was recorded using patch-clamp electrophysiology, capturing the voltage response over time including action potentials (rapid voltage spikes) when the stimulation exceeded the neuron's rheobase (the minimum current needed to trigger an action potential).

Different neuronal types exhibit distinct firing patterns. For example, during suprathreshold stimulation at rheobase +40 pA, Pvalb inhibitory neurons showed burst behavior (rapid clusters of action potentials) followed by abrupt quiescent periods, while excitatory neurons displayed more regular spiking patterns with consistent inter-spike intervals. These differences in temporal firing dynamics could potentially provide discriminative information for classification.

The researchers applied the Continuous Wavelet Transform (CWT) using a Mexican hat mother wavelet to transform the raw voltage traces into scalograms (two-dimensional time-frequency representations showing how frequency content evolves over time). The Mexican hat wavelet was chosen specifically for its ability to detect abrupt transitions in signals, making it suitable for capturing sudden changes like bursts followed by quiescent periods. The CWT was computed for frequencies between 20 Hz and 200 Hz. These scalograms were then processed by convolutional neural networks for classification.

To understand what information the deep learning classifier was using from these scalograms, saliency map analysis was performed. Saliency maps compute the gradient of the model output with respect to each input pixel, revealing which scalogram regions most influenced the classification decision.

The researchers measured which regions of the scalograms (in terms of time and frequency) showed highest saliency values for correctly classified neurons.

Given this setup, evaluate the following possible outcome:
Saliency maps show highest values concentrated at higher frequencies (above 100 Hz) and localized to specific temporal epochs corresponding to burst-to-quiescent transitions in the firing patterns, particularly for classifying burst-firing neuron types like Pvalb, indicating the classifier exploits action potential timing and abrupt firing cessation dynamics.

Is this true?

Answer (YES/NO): NO